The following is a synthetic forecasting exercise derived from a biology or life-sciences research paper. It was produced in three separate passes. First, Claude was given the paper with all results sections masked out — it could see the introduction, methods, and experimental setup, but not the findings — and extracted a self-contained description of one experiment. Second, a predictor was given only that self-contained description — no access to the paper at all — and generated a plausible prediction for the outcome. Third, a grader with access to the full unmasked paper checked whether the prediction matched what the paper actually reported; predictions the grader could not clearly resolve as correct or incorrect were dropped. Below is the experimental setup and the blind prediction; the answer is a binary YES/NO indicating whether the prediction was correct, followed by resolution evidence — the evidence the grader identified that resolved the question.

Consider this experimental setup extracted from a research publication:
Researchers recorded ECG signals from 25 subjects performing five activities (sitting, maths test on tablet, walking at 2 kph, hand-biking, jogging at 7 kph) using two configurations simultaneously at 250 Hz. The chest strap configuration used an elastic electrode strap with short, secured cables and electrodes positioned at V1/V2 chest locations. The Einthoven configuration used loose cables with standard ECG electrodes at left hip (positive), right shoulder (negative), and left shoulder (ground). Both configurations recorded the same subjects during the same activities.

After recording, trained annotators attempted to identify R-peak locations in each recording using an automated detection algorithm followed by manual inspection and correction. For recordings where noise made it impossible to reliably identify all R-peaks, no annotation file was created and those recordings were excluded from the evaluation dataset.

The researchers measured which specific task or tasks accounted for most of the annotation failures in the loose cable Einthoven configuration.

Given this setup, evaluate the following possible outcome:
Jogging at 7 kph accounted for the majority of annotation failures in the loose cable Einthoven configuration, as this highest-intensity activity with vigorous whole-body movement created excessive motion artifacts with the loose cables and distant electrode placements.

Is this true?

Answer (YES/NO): YES